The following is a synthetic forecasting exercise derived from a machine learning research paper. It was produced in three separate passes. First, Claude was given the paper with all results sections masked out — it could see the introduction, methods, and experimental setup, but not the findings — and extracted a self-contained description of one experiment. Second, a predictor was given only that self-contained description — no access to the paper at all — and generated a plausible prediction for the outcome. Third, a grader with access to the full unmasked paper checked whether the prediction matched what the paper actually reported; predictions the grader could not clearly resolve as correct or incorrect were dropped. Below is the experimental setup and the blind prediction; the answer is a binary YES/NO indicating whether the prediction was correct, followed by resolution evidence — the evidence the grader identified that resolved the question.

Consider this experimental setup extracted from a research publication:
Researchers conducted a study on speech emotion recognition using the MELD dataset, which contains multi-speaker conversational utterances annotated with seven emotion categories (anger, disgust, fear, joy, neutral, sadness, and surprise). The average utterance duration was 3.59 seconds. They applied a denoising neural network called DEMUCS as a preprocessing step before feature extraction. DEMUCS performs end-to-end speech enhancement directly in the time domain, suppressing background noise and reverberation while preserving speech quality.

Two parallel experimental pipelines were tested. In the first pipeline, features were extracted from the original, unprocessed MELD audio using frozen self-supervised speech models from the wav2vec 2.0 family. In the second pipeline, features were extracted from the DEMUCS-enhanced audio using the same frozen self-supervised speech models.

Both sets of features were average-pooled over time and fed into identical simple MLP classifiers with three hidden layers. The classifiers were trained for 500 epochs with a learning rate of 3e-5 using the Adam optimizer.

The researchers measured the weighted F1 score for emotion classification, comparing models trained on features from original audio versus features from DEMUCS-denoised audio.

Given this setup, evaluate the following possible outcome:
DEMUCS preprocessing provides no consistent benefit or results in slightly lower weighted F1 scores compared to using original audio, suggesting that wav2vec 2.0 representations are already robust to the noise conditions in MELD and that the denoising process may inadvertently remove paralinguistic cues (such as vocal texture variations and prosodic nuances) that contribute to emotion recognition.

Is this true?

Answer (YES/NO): YES